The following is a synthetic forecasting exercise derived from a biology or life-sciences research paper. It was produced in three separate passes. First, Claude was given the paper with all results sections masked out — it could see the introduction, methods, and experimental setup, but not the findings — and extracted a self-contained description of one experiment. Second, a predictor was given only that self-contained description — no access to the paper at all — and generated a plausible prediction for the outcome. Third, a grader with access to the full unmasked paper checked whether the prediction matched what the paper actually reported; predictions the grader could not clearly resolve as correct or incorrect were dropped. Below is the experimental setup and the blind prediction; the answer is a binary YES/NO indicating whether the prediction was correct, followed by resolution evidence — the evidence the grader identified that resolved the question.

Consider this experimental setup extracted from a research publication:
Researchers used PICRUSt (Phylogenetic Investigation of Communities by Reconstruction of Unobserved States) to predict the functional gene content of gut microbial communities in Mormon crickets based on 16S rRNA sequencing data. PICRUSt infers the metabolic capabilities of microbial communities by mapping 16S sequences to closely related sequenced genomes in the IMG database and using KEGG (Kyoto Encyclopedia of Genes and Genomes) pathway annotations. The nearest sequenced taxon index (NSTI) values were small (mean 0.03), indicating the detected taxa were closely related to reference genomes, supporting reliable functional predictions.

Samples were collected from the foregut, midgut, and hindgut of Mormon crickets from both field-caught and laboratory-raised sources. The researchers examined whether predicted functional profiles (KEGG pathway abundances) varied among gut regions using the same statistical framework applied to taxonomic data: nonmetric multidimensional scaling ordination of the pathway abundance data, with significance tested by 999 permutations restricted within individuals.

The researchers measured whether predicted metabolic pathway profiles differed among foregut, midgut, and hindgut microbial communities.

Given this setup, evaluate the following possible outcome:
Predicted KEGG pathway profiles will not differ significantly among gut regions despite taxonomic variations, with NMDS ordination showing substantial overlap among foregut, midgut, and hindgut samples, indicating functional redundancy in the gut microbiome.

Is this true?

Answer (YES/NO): NO